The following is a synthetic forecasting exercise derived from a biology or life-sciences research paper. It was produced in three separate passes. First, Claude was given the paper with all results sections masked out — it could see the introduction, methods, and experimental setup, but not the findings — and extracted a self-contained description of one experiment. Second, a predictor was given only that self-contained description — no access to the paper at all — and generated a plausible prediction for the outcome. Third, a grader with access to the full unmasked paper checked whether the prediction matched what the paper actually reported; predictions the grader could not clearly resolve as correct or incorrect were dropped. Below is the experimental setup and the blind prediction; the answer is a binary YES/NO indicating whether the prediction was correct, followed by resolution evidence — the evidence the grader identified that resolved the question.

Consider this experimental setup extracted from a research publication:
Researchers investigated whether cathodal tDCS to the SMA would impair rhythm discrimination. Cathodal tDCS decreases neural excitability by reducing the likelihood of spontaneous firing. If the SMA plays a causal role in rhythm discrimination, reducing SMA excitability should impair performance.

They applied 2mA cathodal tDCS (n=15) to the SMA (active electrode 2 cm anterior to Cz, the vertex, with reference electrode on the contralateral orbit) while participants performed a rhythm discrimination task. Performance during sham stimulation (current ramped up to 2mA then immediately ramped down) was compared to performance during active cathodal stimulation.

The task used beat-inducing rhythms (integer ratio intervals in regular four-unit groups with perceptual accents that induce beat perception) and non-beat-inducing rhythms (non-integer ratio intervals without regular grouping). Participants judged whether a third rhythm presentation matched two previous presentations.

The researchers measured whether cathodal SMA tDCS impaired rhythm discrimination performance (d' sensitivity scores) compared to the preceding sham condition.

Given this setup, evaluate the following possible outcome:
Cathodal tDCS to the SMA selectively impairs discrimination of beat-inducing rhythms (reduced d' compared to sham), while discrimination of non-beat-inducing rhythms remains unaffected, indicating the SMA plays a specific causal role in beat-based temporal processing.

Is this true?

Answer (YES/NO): NO